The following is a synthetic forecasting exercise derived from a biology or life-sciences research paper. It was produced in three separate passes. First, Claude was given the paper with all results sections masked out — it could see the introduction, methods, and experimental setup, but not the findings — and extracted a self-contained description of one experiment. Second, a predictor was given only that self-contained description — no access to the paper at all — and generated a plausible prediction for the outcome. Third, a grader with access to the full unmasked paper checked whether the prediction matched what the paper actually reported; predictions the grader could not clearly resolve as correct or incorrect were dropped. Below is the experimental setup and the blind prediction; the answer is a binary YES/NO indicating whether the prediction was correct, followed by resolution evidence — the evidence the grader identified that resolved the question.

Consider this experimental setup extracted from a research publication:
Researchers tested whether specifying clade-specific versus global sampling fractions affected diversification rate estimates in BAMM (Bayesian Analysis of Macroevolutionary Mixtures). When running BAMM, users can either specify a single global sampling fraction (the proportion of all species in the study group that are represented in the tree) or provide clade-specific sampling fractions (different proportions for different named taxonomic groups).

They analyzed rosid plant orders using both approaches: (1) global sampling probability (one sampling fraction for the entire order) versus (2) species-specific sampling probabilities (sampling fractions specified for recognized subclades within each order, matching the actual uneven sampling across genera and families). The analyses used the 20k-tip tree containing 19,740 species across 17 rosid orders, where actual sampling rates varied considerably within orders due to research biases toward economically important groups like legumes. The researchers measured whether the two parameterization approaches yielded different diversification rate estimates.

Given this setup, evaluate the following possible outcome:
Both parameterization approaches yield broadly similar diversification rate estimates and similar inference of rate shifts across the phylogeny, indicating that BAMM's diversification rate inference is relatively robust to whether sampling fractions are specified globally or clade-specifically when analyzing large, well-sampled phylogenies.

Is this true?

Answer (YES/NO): NO